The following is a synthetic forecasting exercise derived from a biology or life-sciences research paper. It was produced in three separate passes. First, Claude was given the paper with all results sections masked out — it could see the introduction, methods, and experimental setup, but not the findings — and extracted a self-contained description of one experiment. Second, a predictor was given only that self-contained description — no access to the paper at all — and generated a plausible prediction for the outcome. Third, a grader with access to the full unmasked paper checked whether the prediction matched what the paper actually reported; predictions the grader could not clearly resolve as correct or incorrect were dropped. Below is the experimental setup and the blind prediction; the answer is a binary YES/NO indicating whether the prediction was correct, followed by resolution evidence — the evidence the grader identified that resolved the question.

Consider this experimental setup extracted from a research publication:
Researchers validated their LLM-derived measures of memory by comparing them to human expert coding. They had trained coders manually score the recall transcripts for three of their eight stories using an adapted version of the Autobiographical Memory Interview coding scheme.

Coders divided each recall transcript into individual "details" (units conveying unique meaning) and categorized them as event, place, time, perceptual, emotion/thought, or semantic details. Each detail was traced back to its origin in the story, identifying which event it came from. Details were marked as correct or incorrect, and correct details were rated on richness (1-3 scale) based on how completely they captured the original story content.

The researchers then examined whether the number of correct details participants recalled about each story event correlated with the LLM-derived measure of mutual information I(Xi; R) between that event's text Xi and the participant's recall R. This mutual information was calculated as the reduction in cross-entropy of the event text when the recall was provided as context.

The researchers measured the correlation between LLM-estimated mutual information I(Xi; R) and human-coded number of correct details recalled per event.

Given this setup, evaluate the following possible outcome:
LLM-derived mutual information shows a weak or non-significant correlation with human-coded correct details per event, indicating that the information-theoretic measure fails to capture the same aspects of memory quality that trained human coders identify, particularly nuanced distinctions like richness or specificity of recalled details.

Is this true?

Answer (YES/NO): NO